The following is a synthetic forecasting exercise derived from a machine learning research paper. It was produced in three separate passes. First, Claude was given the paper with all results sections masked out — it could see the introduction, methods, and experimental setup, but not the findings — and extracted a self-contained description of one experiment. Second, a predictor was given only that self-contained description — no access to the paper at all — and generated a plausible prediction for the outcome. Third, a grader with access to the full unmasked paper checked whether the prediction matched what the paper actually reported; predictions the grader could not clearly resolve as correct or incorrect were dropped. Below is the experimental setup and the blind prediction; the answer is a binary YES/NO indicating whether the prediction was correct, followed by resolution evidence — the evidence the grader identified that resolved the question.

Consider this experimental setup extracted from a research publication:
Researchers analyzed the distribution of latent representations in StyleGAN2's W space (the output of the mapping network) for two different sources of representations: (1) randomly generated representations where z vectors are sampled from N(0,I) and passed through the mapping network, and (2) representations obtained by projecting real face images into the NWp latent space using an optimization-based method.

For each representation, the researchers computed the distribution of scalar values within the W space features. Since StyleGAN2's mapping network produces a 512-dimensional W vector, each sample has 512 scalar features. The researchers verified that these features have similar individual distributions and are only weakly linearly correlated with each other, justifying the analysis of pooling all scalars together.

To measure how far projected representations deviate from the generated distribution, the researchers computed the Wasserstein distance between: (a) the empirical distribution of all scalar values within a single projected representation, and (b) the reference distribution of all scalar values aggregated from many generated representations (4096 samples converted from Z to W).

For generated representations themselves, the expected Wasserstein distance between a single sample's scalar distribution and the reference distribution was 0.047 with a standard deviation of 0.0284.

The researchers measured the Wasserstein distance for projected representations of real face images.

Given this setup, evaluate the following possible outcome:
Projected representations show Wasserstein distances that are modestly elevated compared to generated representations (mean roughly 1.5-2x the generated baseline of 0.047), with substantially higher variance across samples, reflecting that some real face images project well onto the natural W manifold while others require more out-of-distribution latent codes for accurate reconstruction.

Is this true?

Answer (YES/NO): NO